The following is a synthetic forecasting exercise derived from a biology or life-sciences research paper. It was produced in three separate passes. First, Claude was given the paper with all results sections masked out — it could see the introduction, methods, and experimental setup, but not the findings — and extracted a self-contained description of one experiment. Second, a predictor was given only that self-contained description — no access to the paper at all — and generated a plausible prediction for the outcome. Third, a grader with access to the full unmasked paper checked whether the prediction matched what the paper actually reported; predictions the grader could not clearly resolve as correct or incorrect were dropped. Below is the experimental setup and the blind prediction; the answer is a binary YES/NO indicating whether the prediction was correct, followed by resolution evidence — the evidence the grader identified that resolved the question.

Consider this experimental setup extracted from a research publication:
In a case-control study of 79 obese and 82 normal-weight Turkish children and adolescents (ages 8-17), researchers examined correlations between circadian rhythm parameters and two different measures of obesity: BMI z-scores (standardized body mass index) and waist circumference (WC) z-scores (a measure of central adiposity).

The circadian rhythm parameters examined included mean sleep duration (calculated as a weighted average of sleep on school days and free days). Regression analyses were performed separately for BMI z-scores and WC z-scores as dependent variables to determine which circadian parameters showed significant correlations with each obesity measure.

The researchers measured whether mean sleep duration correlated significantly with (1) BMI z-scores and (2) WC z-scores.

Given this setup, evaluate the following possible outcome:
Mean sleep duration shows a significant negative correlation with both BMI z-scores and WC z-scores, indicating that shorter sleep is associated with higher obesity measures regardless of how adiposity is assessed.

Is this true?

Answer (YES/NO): NO